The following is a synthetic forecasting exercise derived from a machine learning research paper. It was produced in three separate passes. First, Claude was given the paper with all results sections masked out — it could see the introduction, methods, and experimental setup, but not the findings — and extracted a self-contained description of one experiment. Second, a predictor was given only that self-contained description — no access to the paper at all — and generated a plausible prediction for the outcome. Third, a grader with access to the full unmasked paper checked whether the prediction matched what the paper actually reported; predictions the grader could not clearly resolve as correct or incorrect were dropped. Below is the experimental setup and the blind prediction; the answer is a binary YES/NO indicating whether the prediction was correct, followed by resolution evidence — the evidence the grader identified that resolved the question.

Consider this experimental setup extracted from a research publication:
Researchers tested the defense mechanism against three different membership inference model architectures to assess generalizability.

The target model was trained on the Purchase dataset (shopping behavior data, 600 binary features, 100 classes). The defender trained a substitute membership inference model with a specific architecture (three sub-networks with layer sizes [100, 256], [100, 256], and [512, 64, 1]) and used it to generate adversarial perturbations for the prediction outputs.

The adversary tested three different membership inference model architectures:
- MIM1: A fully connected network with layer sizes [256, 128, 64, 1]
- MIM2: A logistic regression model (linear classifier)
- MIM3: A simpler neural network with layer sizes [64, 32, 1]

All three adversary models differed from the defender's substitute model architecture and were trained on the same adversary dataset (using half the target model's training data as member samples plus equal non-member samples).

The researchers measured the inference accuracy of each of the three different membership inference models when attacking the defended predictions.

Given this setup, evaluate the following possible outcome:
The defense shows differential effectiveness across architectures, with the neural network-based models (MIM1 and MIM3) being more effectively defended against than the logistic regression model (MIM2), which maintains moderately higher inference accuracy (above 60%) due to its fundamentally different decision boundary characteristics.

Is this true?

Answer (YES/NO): NO